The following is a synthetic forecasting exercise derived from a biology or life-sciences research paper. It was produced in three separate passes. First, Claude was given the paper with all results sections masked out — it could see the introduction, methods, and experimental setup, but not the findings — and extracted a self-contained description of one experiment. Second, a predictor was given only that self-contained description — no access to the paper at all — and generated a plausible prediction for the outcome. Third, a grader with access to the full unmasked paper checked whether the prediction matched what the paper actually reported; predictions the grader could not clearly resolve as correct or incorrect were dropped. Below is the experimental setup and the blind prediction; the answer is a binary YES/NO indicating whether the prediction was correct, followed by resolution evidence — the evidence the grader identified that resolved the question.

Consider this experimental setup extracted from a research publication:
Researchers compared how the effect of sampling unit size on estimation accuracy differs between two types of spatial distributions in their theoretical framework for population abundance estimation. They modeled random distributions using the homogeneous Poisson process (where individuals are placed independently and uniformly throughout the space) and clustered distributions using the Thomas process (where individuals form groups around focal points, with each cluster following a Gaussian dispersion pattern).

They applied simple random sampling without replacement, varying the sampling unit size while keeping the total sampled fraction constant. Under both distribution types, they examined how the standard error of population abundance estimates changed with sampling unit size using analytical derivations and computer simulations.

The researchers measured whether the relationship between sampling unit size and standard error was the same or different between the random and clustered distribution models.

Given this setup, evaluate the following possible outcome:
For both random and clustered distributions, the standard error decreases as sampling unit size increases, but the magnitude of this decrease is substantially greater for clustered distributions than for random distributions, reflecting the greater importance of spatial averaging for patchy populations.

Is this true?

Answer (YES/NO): NO